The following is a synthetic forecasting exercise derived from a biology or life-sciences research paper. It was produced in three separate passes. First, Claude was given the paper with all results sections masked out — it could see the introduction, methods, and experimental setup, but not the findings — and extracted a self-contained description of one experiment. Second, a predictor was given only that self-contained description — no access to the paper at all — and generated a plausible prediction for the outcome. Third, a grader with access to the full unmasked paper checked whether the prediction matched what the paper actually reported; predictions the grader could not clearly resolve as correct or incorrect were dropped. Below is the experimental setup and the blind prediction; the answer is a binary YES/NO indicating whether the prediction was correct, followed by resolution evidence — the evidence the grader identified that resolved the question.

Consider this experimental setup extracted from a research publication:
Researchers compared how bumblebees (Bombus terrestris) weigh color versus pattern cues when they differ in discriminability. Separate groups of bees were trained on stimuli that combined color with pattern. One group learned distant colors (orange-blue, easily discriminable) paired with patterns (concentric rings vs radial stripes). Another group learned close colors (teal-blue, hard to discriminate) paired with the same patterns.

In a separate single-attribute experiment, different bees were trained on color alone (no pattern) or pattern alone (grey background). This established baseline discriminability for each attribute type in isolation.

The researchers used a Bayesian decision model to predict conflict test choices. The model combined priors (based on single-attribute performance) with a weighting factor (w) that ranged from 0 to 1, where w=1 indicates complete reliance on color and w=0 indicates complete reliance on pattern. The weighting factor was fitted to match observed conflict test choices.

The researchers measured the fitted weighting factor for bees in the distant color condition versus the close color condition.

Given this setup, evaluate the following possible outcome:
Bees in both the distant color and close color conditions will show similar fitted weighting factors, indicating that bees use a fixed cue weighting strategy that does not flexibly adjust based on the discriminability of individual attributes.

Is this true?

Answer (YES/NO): NO